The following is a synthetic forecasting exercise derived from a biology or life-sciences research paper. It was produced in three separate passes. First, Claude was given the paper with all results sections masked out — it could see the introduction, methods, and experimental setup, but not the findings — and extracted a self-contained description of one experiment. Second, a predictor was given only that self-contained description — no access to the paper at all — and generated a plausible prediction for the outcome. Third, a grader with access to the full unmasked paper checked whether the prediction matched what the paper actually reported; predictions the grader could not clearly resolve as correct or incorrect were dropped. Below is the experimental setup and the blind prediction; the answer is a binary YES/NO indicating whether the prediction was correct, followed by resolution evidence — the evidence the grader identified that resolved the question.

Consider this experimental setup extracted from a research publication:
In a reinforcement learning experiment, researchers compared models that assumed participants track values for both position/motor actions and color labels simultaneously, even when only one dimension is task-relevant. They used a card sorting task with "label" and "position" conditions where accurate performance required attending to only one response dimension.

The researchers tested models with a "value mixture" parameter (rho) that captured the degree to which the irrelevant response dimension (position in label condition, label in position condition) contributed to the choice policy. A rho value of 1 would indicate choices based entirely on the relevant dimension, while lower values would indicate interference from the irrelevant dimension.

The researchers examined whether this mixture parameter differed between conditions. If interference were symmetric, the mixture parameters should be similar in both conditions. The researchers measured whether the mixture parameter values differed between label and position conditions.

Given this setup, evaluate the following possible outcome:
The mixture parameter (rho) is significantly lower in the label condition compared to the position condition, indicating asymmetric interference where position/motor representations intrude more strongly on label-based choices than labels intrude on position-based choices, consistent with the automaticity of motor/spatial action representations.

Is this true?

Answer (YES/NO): YES